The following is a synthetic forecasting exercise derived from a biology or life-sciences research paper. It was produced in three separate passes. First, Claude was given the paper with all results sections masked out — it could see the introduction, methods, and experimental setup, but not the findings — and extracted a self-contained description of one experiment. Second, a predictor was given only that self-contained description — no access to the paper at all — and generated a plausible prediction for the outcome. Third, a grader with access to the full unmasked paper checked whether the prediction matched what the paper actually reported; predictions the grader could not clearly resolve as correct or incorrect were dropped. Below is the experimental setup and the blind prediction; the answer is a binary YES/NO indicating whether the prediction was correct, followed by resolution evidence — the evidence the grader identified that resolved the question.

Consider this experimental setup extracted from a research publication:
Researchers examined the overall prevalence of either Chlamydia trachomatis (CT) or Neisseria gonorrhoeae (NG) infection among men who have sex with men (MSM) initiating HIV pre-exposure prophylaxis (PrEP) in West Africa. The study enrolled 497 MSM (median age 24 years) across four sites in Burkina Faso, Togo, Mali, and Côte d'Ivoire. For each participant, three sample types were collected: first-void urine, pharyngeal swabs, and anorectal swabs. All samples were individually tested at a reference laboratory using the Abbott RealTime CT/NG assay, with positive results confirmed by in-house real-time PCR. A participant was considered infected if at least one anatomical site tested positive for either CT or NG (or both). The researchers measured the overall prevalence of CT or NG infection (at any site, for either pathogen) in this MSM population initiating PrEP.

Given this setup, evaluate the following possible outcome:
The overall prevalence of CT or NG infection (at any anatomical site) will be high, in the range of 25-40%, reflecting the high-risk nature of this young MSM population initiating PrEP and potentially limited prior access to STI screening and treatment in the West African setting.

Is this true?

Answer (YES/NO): NO